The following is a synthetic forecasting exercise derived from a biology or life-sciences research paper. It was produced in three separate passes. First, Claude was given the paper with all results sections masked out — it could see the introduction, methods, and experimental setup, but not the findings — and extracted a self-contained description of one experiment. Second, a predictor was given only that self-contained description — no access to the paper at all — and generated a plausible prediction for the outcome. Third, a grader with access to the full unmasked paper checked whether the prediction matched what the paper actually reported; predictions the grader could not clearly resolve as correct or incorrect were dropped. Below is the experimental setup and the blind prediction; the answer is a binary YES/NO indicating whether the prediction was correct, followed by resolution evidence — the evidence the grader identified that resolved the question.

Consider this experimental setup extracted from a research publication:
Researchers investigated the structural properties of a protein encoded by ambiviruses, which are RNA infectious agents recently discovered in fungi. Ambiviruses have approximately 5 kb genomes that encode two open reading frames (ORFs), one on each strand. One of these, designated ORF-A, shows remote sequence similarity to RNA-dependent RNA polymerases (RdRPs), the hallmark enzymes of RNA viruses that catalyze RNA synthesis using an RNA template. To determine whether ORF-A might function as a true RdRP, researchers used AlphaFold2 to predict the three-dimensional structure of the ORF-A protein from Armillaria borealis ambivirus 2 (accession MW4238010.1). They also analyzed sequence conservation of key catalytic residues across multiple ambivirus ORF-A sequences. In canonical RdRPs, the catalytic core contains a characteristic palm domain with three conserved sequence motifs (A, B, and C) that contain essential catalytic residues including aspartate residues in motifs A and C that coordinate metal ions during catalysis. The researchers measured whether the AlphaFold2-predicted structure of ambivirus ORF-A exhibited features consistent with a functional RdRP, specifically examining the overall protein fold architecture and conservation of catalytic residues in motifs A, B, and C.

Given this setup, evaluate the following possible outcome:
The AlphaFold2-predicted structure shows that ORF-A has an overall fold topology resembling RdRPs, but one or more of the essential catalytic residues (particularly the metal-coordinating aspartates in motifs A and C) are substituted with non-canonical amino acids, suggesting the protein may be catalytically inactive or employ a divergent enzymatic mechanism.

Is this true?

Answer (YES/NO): NO